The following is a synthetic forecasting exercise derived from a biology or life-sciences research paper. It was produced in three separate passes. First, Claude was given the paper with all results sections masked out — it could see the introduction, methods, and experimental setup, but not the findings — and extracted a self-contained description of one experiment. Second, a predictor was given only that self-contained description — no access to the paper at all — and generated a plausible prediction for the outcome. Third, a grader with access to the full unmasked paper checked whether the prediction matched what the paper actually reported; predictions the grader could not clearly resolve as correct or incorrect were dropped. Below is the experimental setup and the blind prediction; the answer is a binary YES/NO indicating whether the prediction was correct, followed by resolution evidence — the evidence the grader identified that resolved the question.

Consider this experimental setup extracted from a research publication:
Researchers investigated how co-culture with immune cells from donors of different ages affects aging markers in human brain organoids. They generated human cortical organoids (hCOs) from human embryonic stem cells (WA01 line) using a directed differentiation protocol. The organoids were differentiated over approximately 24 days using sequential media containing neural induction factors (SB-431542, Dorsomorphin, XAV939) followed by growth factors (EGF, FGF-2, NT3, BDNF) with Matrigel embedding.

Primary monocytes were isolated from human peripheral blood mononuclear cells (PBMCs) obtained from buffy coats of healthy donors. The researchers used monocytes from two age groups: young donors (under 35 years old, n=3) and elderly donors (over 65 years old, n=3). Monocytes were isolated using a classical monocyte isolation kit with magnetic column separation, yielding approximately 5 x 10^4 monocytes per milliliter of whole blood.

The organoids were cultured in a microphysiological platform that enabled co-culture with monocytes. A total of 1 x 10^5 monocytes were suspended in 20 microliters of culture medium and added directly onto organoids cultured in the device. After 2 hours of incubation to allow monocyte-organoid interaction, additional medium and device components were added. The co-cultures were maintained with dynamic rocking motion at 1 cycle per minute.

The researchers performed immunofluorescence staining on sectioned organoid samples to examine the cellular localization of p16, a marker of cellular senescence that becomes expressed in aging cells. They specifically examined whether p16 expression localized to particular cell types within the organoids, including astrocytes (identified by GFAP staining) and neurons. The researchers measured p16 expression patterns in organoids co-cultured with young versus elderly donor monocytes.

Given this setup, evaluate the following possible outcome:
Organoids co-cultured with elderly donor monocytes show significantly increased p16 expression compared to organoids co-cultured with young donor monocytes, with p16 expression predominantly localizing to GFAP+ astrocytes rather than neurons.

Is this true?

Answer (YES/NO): NO